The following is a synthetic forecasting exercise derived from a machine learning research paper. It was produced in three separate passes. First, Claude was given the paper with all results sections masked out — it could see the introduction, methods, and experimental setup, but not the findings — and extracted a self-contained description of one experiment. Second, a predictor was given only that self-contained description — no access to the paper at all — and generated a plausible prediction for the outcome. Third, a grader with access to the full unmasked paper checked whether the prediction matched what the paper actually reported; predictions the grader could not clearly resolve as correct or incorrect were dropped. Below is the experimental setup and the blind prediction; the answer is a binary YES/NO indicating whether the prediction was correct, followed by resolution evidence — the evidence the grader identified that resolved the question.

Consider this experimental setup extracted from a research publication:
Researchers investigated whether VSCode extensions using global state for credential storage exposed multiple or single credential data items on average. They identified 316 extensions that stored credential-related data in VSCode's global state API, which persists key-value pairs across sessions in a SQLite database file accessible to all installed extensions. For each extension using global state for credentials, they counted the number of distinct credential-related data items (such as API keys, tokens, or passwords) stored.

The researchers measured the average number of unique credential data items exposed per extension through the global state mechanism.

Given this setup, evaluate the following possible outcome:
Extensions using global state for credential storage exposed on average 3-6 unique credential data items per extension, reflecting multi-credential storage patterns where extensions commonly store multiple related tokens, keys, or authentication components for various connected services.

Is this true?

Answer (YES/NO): NO